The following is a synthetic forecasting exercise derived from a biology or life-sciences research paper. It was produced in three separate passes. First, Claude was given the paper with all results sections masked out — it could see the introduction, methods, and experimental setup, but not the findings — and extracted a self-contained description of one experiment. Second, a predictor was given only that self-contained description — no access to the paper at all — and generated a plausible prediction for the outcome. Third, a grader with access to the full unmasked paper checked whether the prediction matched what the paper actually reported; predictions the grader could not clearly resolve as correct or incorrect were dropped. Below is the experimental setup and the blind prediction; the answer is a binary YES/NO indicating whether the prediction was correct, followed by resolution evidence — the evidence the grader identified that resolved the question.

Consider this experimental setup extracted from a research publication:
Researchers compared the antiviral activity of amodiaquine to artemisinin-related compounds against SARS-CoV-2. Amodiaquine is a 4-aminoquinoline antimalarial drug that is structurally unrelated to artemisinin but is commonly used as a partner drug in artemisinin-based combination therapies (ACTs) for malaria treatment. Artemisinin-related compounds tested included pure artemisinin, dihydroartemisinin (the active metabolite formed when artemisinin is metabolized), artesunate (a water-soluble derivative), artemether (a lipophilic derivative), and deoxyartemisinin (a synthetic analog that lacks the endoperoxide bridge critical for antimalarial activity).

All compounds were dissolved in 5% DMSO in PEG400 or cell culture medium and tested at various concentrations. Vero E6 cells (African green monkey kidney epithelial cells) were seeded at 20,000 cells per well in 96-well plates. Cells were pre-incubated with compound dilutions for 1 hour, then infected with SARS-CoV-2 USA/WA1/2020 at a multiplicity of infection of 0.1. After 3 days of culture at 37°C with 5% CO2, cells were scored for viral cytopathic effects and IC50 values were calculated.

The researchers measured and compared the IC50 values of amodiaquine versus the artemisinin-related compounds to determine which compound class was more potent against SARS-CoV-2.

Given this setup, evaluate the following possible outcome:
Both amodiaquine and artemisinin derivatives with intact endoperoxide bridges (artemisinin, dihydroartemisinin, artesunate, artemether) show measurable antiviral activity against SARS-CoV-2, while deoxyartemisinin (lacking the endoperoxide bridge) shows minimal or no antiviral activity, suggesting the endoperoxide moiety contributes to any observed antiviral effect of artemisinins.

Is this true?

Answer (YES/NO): NO